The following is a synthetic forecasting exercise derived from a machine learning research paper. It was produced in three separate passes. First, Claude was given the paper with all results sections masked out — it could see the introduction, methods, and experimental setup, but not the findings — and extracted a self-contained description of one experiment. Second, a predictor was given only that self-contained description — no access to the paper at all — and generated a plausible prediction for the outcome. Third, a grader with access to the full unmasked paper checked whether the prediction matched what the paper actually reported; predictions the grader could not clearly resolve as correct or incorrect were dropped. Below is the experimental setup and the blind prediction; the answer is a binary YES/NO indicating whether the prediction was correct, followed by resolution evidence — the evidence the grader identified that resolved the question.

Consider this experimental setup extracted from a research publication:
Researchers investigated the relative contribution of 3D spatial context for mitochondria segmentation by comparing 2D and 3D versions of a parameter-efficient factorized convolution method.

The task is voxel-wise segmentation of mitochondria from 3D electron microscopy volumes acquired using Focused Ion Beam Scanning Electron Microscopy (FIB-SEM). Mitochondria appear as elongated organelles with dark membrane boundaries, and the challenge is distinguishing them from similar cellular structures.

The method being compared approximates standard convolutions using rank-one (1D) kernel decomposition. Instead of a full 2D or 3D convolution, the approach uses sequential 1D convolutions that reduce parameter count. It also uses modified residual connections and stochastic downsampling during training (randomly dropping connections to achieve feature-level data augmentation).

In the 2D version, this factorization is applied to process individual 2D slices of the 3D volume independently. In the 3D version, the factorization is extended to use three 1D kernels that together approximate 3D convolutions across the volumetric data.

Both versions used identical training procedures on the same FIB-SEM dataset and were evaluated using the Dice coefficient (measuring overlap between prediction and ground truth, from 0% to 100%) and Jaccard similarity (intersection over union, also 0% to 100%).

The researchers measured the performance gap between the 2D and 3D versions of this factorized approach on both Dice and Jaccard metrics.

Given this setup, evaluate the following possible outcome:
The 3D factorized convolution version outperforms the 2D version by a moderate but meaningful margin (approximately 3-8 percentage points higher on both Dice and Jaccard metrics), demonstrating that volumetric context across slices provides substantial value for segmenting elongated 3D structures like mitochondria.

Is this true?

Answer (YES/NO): NO